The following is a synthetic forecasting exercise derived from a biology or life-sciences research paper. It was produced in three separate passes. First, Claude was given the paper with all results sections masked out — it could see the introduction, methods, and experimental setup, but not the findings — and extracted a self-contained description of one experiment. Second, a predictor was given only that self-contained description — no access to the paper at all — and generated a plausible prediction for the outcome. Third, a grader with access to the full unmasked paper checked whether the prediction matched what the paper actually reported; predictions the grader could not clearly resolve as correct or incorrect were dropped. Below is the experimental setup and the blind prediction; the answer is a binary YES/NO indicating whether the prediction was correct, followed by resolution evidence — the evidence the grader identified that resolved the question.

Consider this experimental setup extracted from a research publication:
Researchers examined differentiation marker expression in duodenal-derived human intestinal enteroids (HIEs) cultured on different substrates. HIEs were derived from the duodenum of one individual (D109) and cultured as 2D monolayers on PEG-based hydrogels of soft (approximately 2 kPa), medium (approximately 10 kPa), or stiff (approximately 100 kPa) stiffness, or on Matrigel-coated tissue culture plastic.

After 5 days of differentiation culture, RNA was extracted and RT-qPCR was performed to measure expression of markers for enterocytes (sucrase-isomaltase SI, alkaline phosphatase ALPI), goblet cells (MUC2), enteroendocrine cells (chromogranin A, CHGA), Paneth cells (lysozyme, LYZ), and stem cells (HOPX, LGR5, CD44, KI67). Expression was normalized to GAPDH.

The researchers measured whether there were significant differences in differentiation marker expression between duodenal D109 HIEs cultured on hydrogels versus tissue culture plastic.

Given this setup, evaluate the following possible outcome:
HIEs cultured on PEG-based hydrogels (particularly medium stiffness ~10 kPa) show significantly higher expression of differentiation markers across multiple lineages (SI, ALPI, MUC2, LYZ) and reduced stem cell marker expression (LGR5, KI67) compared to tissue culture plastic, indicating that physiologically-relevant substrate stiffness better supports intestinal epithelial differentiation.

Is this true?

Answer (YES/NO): NO